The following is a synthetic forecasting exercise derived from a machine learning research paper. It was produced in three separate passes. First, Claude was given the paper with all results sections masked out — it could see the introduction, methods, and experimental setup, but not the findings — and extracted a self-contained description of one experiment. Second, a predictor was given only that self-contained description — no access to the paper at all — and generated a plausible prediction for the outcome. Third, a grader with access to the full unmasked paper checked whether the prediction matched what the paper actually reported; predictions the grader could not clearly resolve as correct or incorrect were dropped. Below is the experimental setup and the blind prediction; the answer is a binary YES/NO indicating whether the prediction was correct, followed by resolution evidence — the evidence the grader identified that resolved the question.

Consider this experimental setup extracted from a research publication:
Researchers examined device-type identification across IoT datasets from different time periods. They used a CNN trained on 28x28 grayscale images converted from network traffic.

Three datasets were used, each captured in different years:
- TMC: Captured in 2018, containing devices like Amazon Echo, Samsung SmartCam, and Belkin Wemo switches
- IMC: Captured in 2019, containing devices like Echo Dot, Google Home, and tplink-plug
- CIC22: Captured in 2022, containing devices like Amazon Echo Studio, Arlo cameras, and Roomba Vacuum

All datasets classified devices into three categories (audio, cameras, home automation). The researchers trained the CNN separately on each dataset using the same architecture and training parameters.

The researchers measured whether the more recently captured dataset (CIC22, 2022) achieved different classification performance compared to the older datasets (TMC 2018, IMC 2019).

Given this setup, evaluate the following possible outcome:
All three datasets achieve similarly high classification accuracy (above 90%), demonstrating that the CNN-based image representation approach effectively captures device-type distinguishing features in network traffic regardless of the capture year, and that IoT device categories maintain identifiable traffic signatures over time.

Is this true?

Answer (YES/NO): YES